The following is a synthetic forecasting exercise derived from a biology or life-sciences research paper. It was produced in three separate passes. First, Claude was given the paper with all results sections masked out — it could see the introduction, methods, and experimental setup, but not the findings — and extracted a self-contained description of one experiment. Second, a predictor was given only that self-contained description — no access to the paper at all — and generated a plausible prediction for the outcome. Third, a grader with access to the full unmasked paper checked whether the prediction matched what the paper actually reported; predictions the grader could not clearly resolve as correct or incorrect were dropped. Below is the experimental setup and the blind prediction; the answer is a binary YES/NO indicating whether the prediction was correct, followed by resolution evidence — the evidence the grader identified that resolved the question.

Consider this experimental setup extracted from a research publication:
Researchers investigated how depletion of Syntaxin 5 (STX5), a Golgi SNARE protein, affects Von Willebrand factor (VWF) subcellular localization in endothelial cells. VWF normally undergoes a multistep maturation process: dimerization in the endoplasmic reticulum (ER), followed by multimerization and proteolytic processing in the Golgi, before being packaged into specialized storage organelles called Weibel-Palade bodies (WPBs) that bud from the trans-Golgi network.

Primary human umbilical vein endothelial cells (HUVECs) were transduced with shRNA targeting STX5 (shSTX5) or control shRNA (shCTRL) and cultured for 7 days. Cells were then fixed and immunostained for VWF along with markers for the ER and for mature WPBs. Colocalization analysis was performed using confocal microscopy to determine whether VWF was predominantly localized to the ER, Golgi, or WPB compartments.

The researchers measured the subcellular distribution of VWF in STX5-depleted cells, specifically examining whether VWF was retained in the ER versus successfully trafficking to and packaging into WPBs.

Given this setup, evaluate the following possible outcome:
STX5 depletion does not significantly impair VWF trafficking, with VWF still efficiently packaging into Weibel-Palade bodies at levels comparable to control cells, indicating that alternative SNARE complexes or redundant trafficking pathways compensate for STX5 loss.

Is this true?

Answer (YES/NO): NO